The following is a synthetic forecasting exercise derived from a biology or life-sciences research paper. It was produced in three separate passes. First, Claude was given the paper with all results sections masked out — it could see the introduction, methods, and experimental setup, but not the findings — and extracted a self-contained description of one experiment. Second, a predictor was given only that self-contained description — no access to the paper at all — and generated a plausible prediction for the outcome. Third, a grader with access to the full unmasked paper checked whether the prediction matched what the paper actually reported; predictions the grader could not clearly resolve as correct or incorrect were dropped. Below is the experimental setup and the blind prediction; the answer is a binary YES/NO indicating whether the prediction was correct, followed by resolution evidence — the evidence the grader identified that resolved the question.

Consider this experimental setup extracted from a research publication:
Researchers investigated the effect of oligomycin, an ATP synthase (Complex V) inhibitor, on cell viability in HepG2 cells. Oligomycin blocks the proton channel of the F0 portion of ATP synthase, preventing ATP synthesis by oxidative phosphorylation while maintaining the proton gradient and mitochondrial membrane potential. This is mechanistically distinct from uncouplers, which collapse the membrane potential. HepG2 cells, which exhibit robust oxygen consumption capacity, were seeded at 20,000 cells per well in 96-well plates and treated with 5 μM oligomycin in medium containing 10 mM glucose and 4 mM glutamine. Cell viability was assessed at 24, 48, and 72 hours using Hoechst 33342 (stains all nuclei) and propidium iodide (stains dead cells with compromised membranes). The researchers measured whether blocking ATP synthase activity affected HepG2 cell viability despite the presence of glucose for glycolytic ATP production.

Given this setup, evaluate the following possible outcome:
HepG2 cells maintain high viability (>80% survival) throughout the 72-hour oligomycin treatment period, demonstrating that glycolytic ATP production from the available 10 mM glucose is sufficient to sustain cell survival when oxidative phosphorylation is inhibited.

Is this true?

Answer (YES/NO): YES